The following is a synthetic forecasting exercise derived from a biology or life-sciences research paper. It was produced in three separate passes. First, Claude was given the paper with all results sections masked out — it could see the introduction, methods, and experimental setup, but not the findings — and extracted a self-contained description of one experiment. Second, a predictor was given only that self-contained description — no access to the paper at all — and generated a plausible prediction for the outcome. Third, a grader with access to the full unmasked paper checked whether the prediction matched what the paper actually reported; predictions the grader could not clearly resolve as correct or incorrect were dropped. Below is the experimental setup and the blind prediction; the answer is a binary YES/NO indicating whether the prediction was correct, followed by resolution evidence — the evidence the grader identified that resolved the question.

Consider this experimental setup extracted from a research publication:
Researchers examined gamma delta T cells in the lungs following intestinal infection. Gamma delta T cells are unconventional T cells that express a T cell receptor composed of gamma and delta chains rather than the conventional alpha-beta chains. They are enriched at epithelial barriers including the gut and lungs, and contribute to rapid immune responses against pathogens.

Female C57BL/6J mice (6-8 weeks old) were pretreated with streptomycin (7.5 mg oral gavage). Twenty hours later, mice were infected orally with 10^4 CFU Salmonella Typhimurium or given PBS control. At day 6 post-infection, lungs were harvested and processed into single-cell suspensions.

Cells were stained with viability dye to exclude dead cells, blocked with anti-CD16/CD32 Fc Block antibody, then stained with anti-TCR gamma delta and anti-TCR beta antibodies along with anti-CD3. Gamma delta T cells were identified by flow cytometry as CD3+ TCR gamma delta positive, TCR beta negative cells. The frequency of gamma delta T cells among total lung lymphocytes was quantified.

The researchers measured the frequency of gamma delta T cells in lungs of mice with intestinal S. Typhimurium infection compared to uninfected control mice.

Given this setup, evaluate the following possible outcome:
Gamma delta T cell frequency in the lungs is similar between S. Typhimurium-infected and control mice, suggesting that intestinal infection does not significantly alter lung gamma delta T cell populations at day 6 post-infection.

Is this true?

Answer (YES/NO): YES